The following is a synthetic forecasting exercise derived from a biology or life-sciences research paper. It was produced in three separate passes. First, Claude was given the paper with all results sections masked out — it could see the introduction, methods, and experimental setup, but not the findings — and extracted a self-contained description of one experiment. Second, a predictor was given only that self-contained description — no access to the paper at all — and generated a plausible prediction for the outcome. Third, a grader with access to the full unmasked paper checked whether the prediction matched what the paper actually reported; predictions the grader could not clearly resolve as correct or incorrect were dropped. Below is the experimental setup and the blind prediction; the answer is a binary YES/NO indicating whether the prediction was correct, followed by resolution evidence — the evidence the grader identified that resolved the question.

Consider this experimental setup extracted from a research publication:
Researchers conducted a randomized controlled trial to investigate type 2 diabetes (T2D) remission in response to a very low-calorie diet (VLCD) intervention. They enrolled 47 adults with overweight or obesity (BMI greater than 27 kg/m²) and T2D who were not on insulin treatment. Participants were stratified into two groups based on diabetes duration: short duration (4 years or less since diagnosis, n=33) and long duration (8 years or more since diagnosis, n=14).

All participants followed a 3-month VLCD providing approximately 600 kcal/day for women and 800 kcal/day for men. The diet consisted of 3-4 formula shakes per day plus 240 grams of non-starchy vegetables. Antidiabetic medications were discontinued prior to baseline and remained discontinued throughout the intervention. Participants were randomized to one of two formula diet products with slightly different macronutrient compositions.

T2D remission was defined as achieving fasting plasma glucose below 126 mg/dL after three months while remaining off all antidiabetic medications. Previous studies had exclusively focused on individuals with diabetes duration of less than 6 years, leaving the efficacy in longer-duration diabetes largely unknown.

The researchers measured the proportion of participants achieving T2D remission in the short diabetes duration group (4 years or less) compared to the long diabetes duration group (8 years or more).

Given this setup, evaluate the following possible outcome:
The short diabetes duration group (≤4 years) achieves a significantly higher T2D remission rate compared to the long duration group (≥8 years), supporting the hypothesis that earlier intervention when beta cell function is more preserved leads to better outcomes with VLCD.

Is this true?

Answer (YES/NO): YES